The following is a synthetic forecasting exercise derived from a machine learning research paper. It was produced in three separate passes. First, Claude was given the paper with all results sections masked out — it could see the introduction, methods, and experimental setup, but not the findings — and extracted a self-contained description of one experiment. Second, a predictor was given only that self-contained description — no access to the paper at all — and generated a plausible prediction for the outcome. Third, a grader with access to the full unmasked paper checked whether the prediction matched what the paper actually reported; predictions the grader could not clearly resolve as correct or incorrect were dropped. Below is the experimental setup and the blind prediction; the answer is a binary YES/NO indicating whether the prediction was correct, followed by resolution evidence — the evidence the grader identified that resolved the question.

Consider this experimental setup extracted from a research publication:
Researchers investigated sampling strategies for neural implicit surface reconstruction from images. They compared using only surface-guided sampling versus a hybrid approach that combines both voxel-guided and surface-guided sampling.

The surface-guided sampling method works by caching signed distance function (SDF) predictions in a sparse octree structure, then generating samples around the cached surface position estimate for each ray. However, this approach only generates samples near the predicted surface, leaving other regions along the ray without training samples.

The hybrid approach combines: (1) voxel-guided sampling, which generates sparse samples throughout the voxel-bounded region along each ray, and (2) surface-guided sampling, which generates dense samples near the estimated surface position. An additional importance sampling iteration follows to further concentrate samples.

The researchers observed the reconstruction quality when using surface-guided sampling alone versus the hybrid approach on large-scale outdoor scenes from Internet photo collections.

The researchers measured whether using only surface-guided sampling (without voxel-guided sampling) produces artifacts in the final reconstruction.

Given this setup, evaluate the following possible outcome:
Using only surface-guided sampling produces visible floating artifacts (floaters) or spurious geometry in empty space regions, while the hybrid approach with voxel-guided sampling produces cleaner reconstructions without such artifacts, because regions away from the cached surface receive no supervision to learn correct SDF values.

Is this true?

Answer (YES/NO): NO